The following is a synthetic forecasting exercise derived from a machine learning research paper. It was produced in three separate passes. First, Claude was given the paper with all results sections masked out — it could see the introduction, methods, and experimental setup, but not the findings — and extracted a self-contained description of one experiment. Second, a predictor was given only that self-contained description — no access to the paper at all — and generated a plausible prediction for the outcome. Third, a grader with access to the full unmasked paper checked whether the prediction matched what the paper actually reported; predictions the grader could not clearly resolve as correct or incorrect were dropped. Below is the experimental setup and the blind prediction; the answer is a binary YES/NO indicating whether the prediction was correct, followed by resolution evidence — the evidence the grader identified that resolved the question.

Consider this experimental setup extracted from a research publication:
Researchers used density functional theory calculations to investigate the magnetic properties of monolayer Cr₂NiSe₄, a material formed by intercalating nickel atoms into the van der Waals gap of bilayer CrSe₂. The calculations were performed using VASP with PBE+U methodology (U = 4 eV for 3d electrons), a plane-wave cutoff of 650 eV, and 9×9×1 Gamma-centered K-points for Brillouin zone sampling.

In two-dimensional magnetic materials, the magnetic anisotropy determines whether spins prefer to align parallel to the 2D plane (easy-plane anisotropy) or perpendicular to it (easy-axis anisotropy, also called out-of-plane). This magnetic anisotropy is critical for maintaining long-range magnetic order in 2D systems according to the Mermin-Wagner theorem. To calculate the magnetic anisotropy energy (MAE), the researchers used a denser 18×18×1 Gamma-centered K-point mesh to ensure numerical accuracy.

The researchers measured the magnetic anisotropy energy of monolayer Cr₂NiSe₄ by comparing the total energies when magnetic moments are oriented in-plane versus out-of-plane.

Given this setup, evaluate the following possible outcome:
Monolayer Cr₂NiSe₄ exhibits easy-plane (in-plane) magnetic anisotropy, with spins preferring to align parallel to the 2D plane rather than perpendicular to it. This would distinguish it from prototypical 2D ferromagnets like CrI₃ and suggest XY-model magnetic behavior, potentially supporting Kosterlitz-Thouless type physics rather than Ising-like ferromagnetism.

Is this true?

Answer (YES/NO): YES